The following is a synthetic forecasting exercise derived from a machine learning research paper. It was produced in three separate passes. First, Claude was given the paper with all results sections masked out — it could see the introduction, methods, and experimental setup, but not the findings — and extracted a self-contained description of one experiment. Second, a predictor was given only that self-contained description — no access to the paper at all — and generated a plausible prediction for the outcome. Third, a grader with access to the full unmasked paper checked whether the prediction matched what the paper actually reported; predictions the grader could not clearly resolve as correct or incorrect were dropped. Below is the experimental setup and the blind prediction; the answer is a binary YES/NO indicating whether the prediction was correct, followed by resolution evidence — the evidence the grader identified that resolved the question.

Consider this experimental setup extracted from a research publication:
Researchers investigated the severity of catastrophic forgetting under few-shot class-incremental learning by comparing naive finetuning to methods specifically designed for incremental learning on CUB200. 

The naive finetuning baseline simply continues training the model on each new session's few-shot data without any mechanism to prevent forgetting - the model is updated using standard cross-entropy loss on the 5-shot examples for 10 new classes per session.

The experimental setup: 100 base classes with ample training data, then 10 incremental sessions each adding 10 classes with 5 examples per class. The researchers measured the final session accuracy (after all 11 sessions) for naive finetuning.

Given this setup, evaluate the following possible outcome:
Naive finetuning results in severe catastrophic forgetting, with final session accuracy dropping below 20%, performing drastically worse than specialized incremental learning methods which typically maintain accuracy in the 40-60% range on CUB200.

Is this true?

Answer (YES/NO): NO